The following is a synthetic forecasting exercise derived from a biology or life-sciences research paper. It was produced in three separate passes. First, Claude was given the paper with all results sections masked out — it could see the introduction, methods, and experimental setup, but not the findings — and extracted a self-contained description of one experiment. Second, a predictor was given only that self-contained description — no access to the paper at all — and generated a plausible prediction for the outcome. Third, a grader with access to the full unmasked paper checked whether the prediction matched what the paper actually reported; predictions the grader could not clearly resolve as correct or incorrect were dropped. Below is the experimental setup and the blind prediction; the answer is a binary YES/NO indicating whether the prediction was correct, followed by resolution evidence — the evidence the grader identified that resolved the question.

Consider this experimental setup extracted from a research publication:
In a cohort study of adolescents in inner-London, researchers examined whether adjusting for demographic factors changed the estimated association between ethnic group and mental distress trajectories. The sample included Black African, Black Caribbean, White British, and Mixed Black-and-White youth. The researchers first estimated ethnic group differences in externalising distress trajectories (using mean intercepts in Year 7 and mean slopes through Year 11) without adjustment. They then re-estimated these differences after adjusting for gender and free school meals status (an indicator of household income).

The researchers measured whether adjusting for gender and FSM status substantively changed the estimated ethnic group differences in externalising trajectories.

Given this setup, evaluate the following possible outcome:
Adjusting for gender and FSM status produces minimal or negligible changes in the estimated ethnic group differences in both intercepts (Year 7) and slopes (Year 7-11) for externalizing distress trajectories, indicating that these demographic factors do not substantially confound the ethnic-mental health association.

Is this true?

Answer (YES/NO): YES